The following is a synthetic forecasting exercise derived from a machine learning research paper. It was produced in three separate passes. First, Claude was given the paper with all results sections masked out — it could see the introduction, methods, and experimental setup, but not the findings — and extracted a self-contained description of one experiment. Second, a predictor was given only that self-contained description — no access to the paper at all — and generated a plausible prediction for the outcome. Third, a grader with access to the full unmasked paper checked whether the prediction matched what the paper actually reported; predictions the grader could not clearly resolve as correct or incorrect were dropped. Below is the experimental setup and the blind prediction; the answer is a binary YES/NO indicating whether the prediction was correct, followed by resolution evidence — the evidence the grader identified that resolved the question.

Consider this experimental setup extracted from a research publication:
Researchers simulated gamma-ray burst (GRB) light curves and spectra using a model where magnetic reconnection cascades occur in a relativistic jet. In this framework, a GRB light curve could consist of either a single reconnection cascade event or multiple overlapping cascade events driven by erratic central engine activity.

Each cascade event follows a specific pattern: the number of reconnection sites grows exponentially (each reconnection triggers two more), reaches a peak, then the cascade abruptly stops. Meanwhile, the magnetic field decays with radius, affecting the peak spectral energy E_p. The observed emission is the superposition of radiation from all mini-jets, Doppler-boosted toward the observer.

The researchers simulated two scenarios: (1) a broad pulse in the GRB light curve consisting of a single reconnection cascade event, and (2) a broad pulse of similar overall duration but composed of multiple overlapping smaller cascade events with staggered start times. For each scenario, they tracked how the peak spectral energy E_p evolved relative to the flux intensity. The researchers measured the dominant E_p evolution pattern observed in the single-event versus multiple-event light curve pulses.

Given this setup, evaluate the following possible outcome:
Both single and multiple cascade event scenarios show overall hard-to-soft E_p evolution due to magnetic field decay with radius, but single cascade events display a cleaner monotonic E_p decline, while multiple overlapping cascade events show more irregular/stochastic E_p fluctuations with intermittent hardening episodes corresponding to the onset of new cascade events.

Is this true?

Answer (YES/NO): NO